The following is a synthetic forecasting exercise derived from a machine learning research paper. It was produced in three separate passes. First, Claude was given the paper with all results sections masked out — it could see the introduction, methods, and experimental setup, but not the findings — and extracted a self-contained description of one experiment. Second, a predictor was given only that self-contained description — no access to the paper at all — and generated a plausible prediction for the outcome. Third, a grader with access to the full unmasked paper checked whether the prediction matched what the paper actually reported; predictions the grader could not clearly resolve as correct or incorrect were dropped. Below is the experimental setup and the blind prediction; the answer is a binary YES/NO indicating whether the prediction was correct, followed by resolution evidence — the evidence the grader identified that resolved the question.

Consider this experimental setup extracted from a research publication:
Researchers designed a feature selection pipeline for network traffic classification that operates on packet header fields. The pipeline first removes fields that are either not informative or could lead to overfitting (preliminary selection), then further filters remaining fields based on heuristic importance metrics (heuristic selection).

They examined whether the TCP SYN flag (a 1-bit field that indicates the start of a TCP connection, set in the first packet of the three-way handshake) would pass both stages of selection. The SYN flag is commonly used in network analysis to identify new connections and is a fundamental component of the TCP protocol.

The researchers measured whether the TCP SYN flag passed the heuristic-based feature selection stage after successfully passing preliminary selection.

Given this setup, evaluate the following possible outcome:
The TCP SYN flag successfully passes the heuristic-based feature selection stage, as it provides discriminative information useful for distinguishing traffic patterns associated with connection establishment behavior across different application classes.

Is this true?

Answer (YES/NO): NO